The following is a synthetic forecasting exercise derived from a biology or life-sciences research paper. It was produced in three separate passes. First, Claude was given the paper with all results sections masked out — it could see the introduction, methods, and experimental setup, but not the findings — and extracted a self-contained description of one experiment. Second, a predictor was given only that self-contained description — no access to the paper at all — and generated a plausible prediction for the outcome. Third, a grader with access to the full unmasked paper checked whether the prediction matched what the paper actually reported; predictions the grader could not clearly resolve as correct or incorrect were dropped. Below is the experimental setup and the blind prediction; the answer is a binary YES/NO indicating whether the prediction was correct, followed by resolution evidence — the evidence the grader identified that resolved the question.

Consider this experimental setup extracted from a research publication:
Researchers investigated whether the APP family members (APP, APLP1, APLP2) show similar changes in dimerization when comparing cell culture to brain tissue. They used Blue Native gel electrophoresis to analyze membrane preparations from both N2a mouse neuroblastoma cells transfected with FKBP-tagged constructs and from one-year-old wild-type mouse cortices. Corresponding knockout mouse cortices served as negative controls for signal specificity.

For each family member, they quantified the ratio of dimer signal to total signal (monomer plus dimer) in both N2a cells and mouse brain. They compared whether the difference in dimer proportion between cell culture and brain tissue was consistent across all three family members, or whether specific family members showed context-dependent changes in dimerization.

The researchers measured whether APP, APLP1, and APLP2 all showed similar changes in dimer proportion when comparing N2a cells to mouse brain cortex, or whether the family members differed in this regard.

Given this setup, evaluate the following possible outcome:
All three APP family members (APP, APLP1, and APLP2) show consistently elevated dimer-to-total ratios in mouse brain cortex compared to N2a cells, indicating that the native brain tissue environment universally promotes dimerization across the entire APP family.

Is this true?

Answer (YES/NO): NO